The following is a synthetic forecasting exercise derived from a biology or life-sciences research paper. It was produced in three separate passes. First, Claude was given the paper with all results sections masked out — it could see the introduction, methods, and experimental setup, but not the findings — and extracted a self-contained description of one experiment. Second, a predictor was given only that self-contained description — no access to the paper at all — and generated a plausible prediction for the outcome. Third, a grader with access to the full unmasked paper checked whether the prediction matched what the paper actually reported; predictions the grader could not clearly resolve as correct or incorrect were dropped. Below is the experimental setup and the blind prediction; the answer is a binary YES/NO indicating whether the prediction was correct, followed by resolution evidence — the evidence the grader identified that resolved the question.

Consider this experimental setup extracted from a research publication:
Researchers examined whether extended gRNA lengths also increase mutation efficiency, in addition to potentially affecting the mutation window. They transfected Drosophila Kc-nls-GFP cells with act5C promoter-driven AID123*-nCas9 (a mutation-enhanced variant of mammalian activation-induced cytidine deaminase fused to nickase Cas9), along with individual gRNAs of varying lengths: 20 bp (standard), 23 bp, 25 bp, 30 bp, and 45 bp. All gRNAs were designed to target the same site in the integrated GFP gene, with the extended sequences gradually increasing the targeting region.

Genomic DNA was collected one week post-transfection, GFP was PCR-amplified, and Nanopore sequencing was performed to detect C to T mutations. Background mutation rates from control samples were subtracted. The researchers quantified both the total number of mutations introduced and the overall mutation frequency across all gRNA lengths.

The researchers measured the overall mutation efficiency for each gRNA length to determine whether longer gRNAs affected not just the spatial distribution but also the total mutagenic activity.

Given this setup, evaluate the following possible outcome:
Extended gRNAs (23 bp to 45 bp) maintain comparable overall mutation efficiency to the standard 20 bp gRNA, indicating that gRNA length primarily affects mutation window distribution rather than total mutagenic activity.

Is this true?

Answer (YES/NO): NO